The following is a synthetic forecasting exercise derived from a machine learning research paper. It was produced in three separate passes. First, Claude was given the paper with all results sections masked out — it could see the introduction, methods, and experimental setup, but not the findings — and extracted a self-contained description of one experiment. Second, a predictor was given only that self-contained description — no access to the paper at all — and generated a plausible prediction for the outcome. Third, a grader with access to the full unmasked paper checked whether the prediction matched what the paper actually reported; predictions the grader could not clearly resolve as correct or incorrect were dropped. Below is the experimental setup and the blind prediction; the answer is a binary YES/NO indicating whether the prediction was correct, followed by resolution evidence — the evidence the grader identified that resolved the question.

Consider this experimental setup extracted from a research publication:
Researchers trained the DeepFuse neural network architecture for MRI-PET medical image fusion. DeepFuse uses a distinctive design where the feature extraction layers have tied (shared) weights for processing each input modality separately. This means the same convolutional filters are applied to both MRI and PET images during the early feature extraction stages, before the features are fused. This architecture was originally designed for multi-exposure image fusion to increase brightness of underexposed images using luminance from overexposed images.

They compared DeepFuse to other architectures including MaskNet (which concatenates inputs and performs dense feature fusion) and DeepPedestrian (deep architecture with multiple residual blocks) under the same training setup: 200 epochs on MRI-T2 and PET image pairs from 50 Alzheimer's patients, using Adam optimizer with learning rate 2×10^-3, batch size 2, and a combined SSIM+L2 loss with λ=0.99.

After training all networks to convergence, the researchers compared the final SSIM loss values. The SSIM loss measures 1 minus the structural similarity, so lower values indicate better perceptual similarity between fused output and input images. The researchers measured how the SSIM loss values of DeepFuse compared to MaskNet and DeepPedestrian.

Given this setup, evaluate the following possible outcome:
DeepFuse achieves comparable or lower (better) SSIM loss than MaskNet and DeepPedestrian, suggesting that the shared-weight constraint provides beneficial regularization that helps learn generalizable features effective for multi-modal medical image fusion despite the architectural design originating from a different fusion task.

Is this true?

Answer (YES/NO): NO